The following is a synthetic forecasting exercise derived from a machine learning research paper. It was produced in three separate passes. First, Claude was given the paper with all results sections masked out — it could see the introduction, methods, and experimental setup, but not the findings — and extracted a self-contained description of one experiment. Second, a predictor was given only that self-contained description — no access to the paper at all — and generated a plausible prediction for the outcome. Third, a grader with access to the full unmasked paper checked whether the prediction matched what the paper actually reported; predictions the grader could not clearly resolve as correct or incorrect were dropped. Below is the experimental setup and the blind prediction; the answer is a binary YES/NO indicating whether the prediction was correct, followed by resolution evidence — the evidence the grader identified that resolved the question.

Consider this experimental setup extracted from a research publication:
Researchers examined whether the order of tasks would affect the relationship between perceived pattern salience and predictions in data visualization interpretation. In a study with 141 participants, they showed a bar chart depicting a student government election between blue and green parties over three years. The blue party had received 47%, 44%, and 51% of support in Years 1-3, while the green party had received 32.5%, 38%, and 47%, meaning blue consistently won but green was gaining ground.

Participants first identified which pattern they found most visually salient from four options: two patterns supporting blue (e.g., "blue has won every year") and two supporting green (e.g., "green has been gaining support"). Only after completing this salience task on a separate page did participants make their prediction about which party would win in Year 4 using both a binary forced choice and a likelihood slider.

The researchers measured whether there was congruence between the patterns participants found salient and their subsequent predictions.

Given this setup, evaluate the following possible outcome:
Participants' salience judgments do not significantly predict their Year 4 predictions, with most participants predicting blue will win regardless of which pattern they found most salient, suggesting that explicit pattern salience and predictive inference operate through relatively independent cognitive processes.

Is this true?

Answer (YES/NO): NO